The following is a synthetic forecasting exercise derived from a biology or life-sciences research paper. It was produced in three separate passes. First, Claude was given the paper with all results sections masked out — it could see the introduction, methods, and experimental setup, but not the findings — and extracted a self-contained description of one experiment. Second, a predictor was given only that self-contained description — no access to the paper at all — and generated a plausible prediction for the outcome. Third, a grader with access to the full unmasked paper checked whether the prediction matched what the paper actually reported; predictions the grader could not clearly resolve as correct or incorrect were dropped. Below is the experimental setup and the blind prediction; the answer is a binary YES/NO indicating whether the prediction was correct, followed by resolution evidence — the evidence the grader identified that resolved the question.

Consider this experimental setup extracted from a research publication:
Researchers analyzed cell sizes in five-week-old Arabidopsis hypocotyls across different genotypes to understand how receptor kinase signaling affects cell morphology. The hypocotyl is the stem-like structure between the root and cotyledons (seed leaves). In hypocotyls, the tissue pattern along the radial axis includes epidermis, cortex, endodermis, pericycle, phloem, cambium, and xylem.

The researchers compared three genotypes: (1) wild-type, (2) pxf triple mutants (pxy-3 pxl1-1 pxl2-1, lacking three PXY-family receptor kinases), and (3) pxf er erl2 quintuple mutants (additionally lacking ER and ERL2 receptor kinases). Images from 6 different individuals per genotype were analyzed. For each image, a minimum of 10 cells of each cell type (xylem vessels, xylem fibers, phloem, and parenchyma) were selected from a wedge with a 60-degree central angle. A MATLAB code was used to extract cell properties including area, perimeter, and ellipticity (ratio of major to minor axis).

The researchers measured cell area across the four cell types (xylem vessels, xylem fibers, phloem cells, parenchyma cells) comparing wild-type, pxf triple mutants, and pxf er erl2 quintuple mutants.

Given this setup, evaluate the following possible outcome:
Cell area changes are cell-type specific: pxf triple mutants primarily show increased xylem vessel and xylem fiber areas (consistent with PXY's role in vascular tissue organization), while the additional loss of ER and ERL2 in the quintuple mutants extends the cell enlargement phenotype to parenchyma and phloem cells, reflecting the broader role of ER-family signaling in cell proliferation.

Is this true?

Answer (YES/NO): NO